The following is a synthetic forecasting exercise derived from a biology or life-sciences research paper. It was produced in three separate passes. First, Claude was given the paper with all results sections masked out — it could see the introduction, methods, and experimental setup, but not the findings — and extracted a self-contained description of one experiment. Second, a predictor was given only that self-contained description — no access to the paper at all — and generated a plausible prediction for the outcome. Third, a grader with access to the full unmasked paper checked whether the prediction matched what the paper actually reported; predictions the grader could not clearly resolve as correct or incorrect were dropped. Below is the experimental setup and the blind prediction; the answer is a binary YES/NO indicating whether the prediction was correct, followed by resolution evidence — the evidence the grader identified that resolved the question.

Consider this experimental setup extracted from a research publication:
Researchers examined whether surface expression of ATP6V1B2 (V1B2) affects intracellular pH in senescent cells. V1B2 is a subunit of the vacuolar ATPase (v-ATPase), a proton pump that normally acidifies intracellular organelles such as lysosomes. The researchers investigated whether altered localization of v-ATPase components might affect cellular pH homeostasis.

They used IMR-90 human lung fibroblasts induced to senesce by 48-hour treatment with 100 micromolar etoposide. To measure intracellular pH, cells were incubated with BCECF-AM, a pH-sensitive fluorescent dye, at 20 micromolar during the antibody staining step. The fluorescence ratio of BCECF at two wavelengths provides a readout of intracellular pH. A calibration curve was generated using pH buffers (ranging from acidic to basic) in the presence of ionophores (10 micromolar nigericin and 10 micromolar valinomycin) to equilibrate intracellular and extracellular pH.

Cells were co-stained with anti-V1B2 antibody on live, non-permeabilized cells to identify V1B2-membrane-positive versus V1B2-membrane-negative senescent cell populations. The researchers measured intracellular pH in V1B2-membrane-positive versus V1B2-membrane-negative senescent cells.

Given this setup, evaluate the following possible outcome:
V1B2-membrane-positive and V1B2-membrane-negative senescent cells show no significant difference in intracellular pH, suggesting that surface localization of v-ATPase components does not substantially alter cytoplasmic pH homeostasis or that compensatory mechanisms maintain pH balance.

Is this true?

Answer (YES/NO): NO